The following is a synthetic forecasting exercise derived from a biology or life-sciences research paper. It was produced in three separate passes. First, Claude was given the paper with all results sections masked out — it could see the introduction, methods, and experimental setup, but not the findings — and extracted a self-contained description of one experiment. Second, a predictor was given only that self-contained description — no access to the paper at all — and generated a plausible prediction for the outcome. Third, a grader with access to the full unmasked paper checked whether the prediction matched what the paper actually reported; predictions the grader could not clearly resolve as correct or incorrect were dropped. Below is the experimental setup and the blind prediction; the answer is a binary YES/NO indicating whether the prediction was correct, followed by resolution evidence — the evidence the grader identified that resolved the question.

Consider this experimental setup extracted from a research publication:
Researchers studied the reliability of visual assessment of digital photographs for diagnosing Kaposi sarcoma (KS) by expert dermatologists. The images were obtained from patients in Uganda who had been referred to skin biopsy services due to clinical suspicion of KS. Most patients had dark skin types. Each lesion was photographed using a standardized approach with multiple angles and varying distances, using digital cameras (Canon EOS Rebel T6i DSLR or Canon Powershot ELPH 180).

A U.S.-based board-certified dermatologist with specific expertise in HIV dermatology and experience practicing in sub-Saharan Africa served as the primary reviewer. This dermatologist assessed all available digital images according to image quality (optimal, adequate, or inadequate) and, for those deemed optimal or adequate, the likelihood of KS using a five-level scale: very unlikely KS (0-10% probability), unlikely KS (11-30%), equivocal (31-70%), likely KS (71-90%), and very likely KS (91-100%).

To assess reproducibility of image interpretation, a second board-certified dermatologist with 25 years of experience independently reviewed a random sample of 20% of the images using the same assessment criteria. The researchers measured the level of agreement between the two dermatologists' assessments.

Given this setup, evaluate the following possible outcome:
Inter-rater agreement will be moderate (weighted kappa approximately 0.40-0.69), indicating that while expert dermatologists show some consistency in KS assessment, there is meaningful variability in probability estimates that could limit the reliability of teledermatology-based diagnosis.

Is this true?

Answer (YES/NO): NO